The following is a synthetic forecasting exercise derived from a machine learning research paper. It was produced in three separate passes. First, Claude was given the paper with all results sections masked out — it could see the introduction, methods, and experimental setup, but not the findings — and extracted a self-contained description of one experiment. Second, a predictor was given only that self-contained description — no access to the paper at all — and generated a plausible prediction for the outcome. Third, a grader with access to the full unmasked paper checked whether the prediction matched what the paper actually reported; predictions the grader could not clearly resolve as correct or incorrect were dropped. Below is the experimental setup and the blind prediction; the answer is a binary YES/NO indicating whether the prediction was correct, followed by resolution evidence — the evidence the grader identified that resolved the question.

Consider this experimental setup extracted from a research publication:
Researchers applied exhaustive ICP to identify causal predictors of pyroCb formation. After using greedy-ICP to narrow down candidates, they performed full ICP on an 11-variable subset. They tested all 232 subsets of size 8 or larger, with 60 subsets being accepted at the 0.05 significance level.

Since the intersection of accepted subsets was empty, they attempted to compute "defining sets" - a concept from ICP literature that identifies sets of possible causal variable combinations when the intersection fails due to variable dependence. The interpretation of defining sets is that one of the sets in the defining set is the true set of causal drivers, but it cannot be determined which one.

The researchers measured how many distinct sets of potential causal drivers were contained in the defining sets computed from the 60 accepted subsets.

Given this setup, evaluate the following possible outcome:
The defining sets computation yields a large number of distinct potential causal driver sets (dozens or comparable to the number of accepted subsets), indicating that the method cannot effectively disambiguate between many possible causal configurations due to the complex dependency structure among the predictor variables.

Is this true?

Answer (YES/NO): YES